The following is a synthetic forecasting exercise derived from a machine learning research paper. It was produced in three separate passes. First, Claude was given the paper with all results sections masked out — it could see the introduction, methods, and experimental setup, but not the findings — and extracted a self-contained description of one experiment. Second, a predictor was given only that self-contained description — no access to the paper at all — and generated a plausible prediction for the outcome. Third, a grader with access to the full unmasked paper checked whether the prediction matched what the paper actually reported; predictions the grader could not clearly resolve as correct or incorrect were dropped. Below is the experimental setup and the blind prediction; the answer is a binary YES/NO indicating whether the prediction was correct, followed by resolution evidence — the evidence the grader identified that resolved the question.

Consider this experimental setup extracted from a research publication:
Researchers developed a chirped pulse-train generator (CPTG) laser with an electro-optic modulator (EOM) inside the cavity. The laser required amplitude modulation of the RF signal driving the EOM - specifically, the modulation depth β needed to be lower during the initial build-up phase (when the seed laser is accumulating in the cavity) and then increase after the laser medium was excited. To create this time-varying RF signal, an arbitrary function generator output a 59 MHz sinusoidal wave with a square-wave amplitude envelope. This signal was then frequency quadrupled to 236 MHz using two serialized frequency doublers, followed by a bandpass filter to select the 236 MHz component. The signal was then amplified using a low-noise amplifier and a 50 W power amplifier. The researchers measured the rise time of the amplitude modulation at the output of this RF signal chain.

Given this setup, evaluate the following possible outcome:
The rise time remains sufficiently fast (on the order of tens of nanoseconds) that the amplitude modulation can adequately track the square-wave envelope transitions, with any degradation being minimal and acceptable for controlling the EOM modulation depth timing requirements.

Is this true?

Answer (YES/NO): NO